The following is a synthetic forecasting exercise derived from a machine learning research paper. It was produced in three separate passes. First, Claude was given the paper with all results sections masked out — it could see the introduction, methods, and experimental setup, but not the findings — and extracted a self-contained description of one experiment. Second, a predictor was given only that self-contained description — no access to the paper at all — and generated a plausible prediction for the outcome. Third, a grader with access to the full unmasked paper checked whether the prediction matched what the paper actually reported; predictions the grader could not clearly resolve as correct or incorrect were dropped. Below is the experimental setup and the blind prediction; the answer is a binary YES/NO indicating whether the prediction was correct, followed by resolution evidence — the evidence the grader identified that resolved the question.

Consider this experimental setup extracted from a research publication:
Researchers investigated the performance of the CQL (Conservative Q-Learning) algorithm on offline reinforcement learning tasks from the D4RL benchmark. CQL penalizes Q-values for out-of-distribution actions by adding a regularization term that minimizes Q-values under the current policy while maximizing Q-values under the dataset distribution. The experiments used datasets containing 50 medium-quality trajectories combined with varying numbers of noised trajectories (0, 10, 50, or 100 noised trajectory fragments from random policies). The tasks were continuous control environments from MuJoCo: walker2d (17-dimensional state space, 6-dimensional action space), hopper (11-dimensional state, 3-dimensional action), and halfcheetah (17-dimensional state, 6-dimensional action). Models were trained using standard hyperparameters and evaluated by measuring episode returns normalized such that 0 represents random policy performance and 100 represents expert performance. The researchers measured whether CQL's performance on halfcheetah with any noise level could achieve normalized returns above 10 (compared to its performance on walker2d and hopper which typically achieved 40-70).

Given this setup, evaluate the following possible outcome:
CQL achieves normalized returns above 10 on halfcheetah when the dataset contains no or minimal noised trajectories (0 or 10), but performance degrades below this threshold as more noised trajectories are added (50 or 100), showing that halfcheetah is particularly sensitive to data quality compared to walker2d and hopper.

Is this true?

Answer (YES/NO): NO